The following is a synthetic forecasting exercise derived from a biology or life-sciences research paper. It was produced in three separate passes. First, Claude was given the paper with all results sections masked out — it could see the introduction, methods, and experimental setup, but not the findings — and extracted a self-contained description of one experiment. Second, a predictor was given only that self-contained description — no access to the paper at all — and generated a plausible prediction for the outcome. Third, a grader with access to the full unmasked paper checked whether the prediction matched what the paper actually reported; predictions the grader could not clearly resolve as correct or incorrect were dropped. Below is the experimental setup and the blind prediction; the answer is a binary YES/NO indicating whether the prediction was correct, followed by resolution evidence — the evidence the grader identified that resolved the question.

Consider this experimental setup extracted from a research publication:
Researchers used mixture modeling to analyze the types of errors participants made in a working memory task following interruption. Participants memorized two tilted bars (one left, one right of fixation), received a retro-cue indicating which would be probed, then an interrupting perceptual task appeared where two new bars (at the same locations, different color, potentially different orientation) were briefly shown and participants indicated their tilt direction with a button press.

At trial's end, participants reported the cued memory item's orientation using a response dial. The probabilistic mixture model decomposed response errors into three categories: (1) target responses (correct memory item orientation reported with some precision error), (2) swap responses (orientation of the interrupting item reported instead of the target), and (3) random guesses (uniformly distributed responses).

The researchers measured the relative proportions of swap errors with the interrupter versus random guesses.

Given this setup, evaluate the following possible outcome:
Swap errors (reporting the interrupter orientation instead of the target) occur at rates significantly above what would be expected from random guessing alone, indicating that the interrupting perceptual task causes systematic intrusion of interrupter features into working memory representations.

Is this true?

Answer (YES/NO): NO